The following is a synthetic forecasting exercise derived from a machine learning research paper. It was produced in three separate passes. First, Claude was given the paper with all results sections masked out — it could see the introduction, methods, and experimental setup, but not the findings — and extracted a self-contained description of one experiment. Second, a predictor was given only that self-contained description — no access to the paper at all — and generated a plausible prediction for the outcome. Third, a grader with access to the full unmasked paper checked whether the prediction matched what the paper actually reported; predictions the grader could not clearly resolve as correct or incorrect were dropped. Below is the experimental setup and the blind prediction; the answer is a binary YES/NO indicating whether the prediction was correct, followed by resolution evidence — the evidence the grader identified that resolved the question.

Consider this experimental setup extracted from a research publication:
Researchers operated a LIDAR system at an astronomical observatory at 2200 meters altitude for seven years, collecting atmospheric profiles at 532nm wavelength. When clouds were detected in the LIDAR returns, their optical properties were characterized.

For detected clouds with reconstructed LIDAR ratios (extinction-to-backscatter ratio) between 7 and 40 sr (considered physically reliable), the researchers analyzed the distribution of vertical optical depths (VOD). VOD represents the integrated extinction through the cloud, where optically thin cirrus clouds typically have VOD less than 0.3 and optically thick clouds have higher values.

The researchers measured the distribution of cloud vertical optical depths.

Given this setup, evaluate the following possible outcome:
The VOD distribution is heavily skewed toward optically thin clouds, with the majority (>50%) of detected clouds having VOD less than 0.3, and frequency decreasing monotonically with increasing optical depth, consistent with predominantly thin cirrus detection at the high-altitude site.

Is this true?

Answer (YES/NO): NO